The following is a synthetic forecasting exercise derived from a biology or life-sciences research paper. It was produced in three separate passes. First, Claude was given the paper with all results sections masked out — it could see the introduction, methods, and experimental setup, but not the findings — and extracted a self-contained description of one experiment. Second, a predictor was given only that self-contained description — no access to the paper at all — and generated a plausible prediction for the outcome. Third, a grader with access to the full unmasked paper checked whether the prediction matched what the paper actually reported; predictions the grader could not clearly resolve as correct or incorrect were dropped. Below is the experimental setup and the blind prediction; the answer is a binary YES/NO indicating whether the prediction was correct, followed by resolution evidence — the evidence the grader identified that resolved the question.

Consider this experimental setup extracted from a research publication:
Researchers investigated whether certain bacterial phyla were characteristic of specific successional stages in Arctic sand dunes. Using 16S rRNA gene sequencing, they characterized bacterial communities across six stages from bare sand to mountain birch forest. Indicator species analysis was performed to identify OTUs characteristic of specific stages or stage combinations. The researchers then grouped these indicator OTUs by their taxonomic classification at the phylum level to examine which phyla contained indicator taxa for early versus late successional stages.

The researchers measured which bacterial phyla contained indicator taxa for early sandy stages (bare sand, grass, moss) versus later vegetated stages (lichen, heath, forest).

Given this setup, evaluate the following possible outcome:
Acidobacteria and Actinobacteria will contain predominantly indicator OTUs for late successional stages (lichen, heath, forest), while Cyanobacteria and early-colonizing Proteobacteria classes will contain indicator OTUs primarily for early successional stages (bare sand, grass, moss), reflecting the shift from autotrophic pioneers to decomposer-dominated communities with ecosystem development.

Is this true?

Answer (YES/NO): NO